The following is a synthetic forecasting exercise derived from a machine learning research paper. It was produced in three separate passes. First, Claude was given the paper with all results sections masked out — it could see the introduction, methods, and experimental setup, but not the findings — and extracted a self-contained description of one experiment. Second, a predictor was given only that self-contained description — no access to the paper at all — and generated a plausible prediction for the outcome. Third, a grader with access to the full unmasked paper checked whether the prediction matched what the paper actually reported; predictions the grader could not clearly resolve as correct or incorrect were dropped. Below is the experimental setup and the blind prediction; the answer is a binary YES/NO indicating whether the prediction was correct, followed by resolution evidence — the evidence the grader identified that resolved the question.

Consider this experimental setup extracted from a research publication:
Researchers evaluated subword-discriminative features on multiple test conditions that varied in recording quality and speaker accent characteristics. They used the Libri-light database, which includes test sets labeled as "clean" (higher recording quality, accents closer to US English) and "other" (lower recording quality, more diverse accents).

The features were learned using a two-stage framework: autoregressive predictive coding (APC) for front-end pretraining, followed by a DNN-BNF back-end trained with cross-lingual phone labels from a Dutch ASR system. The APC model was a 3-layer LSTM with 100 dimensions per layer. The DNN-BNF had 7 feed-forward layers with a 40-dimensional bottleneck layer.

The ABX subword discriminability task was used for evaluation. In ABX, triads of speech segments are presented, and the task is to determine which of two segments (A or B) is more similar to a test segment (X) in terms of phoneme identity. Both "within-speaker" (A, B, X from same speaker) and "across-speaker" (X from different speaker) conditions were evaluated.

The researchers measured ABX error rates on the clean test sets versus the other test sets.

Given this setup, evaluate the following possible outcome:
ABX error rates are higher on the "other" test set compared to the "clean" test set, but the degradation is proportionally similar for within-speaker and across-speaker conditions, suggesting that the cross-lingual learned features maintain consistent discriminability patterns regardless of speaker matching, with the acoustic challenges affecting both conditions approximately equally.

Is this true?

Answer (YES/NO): NO